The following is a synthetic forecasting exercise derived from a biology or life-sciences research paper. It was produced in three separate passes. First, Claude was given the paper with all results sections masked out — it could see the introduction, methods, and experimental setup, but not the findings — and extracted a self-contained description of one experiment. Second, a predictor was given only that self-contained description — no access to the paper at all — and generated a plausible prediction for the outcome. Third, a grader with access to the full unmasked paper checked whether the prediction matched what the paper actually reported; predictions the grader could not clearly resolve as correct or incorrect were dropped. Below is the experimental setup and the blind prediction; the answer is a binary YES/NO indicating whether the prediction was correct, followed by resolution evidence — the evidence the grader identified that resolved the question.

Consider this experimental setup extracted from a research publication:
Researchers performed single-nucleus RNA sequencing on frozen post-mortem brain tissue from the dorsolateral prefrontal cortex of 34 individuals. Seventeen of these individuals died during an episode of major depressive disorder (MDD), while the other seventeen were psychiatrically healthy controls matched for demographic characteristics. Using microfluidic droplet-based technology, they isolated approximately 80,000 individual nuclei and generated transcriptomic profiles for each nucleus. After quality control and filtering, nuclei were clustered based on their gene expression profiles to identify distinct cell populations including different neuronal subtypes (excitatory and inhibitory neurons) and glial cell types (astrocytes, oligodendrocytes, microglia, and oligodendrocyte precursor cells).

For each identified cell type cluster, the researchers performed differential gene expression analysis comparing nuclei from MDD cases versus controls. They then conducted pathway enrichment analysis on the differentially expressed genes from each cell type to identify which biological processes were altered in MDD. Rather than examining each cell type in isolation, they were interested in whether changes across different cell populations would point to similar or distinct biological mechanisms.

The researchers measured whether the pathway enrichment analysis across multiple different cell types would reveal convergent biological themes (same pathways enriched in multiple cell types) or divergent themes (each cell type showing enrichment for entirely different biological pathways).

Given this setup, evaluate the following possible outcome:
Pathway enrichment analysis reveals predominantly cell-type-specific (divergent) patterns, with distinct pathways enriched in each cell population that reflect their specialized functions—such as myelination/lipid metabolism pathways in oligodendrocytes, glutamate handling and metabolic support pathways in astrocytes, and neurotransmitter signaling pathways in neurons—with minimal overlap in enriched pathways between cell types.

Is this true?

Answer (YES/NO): NO